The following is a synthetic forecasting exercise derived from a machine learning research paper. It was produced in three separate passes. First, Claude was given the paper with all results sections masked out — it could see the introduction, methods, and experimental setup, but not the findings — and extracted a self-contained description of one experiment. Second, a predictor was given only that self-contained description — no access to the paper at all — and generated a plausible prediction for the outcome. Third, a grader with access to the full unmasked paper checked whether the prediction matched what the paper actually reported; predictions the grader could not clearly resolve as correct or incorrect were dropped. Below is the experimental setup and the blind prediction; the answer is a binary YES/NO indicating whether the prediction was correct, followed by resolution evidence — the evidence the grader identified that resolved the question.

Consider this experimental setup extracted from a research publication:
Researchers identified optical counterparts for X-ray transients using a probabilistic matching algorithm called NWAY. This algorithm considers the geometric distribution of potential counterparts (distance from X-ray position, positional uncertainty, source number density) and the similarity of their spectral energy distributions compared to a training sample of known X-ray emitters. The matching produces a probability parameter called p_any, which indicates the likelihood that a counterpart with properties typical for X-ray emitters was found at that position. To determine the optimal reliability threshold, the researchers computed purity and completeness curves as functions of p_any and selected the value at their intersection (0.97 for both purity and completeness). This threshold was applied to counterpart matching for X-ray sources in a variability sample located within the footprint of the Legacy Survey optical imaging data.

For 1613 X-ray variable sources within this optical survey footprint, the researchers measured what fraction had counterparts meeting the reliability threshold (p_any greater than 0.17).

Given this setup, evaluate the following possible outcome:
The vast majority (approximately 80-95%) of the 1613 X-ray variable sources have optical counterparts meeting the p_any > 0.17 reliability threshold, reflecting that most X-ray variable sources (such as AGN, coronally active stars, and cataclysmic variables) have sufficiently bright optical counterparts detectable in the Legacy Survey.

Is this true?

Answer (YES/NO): NO